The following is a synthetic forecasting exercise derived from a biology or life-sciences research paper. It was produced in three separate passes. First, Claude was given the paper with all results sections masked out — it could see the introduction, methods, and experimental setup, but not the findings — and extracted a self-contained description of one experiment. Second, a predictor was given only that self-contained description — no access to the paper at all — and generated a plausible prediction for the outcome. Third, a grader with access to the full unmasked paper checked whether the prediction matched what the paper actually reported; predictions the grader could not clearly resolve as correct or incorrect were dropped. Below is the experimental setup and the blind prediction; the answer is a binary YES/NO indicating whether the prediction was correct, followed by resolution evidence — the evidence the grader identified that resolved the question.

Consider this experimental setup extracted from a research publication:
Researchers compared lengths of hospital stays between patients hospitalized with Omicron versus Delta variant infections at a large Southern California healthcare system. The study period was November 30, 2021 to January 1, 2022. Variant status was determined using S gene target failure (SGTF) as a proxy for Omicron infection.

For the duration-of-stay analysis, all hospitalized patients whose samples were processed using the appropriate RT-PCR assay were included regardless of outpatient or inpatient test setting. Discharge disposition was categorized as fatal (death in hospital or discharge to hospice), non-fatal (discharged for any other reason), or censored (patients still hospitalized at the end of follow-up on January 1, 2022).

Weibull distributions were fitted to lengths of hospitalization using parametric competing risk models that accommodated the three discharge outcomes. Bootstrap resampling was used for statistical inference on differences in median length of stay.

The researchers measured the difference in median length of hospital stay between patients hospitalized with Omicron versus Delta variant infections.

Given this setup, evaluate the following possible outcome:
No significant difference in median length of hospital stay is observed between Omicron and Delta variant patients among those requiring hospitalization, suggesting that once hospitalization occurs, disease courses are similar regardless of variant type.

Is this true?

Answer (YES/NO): NO